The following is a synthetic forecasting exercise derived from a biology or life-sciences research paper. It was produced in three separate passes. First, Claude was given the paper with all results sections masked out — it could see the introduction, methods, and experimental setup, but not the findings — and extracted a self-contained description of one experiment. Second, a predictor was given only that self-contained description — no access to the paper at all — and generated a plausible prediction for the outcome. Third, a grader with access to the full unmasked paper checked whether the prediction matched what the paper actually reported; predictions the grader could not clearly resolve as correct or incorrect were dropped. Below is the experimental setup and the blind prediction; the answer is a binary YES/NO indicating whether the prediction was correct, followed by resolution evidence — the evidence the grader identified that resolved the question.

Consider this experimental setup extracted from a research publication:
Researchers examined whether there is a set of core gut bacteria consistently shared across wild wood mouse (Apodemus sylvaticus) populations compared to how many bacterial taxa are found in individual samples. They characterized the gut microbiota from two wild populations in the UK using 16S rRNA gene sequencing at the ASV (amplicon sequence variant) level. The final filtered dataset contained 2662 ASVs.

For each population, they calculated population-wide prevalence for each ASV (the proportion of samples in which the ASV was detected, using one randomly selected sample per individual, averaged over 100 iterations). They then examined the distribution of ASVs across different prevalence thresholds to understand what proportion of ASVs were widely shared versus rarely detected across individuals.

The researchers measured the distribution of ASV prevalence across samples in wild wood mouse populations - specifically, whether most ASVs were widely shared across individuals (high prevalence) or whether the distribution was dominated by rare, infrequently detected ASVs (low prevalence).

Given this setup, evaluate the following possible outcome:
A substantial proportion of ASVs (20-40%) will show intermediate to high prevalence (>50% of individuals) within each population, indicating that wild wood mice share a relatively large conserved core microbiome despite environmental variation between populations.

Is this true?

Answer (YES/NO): NO